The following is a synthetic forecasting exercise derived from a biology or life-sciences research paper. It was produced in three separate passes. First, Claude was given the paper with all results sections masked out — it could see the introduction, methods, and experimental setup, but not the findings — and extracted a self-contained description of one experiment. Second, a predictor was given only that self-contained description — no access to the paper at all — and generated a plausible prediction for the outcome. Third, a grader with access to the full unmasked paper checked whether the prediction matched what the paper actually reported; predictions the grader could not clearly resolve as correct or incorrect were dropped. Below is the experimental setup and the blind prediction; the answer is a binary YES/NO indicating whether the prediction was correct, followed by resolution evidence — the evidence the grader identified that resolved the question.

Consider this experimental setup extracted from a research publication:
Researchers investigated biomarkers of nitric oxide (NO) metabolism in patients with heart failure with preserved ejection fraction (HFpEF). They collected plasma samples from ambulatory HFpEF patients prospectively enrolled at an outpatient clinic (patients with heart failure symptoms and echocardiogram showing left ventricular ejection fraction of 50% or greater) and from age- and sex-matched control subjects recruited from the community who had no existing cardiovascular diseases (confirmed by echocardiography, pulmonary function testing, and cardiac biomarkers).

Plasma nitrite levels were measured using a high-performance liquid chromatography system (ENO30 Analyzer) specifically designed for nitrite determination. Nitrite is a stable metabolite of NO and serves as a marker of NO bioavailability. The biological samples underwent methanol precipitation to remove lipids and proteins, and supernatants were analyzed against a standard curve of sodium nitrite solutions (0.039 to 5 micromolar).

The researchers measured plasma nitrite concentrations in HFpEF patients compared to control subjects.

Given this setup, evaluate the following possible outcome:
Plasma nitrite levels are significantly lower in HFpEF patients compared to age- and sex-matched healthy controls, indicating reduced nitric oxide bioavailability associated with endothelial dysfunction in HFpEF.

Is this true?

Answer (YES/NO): NO